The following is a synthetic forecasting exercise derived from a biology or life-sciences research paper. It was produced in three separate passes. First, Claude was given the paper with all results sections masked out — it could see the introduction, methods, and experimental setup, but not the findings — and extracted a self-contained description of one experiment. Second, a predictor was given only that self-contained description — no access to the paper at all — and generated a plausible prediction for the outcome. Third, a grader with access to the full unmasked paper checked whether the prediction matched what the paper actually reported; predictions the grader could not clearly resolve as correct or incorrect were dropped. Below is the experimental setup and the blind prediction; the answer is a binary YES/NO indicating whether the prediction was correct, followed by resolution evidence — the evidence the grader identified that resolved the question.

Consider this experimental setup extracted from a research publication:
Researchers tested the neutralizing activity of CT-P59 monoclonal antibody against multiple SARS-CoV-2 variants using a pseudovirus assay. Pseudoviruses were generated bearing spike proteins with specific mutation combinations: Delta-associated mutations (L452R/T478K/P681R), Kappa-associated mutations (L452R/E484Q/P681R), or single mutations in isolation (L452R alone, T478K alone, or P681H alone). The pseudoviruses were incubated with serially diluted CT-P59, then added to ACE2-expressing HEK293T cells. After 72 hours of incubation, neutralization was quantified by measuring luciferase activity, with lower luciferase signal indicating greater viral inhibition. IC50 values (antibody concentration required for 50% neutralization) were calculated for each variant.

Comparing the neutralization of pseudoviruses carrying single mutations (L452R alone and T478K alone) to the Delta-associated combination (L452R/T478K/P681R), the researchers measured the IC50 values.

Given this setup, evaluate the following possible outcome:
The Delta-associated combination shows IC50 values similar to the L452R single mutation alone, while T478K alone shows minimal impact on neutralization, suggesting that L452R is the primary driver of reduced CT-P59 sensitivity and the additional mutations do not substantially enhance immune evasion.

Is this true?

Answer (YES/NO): NO